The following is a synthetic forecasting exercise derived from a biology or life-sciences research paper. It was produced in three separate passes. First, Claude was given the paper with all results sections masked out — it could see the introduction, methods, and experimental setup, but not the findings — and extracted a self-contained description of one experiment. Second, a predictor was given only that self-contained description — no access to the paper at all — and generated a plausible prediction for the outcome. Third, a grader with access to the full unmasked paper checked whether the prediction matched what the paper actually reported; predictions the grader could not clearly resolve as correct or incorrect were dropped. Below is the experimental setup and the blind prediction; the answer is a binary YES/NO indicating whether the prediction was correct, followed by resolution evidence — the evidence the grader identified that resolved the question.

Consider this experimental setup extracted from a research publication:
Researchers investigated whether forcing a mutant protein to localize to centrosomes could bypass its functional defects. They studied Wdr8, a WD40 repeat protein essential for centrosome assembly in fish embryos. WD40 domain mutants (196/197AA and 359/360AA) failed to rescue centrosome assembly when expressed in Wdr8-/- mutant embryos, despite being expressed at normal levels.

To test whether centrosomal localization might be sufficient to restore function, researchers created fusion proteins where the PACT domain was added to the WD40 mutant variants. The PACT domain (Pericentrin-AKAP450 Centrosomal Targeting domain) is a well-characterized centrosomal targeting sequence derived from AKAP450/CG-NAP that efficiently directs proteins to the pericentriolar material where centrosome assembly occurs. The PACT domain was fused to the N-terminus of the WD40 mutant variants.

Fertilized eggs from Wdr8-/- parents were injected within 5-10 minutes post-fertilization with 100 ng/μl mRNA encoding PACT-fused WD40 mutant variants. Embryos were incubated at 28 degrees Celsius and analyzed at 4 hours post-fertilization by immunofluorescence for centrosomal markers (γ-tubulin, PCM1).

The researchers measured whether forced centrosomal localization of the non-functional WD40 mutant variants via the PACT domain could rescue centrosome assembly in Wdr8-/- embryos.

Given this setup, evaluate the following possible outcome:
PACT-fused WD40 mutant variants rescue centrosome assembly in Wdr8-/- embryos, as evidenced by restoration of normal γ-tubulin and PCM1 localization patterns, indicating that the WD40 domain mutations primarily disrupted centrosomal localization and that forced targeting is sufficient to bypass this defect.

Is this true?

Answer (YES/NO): NO